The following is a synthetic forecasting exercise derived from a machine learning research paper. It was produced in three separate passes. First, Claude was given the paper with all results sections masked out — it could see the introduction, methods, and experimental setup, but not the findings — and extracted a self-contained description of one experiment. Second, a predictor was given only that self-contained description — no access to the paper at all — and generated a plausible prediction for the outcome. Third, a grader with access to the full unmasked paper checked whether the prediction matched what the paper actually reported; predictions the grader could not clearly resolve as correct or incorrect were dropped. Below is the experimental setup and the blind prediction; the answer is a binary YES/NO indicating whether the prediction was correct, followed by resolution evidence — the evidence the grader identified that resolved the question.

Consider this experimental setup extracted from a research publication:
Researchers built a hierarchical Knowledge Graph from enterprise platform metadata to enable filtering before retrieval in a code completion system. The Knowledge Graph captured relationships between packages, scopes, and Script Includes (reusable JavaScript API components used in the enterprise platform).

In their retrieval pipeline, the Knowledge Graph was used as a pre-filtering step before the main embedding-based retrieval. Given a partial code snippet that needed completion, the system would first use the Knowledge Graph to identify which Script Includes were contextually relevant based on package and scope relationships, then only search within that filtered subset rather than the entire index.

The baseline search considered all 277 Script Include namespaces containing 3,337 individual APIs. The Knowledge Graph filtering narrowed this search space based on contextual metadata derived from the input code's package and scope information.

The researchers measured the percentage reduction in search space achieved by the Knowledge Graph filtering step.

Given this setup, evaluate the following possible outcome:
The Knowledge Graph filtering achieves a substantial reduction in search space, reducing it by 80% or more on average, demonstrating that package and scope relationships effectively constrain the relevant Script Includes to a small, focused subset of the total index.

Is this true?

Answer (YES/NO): NO